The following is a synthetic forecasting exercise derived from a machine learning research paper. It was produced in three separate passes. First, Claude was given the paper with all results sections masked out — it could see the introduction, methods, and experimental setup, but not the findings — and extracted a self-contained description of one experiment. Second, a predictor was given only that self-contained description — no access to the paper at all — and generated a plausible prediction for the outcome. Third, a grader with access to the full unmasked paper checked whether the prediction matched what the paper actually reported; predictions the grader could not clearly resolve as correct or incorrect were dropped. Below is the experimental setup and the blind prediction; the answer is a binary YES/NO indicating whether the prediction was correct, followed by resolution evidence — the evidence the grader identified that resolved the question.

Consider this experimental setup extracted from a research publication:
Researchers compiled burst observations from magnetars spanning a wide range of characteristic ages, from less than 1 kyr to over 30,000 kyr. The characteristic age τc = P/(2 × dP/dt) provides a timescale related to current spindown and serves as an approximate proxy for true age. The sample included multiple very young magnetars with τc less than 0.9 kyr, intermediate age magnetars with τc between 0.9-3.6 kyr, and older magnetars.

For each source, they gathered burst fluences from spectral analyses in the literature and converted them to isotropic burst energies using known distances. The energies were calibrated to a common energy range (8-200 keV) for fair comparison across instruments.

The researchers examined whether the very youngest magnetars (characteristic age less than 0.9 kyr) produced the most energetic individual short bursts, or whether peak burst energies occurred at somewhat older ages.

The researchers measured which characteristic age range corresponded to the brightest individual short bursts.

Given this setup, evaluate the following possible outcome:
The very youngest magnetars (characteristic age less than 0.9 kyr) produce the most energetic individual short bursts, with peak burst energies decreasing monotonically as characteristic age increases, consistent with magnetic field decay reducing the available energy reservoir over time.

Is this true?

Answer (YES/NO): NO